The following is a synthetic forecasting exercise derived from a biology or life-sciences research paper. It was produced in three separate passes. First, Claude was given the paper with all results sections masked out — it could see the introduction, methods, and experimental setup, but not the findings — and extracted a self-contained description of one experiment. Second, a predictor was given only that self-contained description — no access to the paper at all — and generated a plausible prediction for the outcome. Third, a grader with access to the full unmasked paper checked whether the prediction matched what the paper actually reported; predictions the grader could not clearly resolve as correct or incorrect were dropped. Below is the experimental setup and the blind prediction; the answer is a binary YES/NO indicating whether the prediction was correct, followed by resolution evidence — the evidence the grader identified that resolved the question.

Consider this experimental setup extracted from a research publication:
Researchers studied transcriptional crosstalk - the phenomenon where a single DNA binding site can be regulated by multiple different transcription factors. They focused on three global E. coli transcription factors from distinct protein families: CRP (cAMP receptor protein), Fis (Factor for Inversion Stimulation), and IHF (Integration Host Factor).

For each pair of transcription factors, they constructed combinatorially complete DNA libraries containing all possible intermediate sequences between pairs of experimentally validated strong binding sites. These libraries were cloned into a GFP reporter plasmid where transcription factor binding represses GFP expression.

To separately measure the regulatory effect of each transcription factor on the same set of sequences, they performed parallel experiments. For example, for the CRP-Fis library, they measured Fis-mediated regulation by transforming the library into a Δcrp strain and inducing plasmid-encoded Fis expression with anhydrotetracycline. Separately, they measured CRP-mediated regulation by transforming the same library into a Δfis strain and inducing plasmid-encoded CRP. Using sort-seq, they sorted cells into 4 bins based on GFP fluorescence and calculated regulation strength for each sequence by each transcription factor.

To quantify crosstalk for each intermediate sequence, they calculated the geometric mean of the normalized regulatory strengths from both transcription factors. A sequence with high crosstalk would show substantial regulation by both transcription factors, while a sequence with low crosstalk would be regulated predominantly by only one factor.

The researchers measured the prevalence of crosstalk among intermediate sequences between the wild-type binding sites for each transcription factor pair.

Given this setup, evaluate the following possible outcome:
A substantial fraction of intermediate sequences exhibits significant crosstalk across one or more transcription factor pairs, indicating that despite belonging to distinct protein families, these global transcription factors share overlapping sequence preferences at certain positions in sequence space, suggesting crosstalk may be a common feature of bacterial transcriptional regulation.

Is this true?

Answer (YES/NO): YES